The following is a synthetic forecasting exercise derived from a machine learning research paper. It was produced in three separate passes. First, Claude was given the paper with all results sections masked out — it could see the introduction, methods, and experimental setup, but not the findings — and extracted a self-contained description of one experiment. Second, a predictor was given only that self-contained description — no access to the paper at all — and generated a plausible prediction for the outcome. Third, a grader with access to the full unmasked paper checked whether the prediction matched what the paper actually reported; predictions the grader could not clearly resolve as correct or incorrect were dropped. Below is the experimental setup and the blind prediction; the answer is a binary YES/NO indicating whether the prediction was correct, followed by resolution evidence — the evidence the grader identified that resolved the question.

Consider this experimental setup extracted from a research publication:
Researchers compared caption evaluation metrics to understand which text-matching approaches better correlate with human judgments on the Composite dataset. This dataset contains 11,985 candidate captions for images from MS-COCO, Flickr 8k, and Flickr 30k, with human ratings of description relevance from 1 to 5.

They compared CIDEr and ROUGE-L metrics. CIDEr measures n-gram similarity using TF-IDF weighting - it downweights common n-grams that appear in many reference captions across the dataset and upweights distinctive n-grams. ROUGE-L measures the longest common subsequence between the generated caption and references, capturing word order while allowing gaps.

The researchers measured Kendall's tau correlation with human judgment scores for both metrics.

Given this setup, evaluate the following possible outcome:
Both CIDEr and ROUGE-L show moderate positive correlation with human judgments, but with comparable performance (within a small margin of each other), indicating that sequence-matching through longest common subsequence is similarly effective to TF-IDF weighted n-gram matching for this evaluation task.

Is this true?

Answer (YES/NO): NO